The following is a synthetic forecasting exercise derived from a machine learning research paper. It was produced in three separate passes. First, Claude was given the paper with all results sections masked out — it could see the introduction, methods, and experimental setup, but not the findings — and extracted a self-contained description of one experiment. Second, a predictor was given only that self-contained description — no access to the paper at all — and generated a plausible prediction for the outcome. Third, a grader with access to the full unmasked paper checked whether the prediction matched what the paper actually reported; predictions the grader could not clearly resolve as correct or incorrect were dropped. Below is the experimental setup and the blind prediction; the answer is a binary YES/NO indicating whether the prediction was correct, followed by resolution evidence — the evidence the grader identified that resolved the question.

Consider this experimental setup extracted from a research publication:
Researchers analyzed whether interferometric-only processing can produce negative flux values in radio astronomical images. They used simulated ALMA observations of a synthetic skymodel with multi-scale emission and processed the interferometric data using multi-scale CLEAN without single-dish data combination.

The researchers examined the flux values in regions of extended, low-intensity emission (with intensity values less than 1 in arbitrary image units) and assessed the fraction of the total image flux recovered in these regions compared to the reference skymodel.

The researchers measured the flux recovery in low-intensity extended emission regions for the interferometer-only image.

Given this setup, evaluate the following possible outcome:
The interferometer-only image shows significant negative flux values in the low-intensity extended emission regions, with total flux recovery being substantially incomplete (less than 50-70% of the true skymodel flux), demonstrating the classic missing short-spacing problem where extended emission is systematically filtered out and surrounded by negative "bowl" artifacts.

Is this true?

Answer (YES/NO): YES